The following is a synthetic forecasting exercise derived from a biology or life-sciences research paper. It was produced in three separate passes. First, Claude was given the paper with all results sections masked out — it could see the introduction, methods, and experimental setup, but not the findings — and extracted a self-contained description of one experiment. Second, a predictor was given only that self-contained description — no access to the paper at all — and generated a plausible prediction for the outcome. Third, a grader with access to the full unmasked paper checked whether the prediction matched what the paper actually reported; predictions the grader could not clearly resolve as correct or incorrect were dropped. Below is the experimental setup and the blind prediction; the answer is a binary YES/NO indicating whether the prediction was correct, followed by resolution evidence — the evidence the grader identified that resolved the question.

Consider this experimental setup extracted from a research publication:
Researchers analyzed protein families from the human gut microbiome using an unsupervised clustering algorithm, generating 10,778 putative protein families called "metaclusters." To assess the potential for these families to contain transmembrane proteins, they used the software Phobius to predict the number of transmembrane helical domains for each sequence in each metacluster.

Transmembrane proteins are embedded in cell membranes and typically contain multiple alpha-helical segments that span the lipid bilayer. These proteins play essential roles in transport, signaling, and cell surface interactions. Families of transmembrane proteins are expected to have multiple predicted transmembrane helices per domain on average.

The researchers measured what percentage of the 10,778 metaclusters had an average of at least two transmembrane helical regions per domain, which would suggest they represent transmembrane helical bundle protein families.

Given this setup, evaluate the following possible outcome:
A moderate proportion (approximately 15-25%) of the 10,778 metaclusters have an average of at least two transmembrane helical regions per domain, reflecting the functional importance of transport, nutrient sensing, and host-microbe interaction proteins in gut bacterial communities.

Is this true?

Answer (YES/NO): NO